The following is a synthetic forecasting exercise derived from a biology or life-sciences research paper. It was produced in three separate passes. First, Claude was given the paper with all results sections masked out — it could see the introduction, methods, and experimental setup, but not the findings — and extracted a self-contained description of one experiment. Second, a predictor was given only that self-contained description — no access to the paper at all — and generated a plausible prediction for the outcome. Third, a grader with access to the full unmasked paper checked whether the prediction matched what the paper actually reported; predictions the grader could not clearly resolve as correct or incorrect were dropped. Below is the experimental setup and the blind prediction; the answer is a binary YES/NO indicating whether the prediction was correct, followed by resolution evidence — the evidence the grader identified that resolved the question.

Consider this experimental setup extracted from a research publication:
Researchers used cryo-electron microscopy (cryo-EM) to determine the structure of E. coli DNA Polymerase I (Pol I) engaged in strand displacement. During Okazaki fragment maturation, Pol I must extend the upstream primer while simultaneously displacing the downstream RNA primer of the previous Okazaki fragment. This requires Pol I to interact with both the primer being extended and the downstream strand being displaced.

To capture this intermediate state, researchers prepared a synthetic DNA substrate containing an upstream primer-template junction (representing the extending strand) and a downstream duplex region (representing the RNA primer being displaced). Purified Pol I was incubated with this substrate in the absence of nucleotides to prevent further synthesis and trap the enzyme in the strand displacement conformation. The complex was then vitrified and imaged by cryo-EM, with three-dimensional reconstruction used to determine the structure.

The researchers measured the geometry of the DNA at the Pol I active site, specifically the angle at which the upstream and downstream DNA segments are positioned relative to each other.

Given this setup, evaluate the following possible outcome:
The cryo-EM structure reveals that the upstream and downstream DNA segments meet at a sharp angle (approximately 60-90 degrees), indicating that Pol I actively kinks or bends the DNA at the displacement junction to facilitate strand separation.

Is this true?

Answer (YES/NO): NO